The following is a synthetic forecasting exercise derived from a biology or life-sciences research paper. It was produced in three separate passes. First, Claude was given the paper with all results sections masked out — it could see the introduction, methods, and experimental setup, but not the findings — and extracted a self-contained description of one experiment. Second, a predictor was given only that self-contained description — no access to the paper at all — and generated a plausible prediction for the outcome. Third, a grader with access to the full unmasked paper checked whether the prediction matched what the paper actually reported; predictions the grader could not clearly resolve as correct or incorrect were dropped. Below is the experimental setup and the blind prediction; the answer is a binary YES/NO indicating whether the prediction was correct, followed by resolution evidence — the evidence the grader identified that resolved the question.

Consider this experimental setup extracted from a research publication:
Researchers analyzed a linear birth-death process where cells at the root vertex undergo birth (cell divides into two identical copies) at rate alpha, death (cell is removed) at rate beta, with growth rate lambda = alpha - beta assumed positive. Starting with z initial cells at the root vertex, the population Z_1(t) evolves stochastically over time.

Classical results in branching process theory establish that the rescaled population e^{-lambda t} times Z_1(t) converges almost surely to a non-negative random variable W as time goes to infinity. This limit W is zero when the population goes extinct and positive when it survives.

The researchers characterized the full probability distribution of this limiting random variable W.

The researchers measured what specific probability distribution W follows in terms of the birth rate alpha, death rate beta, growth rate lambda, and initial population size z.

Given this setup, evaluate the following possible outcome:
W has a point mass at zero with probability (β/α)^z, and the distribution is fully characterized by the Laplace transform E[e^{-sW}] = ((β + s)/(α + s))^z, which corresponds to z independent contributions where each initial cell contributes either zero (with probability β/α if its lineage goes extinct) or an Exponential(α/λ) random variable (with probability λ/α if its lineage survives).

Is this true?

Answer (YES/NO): NO